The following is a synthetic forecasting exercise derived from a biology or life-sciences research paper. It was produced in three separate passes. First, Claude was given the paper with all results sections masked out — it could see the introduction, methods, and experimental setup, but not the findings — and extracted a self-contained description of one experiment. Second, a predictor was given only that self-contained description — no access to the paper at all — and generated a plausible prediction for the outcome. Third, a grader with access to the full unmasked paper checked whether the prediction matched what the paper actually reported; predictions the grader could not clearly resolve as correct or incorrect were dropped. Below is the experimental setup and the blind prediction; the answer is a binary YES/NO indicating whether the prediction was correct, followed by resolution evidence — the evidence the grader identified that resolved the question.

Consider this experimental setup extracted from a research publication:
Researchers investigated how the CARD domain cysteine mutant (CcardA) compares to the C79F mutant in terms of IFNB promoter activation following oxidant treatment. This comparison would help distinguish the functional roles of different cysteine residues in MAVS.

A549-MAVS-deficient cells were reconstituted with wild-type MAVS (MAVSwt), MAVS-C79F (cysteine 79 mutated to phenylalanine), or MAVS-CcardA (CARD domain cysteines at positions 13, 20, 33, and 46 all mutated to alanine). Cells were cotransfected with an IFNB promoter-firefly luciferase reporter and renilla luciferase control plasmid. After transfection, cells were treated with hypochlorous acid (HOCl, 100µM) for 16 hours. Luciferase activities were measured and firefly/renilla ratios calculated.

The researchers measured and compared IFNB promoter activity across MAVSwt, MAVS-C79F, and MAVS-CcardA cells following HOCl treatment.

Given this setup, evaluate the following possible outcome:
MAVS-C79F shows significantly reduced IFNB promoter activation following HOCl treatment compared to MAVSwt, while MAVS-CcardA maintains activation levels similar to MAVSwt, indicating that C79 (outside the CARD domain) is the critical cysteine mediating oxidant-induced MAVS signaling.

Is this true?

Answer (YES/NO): NO